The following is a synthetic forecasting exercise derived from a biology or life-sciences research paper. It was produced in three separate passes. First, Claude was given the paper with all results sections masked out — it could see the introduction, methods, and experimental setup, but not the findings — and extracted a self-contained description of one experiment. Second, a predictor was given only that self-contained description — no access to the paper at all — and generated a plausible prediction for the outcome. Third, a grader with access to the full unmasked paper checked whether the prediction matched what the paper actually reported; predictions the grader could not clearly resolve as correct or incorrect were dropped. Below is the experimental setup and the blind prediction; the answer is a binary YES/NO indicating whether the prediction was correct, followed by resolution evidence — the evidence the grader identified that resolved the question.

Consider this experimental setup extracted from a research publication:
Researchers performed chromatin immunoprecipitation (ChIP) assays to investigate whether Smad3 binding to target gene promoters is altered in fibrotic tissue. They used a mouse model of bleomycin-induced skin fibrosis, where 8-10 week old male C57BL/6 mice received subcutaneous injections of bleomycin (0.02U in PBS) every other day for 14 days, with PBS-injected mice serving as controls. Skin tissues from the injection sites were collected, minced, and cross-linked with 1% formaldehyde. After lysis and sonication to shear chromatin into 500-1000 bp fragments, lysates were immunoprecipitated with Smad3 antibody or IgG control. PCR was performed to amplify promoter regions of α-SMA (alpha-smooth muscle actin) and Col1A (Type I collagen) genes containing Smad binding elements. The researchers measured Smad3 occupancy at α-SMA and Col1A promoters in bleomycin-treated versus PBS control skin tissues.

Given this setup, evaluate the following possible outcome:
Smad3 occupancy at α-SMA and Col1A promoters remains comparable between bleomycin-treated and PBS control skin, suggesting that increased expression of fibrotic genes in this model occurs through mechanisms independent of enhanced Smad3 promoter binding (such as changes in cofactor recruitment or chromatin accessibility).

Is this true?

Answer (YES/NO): NO